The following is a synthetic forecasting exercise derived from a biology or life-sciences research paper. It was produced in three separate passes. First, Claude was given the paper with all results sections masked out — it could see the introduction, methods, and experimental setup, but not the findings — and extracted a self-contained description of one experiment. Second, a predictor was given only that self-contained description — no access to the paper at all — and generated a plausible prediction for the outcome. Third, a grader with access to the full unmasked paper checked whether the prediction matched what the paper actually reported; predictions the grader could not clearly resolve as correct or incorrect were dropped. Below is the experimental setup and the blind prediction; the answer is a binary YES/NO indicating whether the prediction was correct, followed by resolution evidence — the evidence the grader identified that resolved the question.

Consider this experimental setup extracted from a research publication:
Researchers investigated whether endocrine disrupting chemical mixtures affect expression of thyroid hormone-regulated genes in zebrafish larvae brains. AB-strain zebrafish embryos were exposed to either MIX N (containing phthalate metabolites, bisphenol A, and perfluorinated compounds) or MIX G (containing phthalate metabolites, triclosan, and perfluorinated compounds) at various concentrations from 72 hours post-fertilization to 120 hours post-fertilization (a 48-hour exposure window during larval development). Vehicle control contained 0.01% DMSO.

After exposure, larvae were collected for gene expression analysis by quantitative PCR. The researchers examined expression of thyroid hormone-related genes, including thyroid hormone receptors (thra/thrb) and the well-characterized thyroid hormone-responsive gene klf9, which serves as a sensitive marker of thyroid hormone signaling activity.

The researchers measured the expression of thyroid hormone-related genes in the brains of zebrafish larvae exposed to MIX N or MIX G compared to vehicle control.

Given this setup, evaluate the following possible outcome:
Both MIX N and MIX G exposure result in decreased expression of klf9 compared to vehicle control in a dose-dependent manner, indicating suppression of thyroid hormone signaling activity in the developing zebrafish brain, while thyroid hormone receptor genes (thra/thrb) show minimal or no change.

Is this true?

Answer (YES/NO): NO